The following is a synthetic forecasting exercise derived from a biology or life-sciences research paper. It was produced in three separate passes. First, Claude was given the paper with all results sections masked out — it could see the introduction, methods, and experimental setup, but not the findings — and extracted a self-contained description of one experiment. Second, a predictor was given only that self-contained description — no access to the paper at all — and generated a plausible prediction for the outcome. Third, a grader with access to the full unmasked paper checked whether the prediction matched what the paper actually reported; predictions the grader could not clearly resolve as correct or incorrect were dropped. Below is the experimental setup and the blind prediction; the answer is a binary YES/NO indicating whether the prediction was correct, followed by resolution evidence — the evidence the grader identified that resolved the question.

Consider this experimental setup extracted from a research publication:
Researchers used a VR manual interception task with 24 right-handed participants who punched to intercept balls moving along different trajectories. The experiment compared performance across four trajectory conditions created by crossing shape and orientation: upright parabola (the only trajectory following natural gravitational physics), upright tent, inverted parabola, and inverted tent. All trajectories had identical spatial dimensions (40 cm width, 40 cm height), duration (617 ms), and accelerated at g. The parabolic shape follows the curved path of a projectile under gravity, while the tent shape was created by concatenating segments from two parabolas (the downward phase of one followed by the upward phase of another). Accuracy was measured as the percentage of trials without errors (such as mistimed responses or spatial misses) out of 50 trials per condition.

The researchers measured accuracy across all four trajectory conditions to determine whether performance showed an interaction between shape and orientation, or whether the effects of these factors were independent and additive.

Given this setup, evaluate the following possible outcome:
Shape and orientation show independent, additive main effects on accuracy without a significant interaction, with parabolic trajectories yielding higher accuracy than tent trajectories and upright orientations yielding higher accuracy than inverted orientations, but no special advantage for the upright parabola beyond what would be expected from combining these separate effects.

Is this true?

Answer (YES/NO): NO